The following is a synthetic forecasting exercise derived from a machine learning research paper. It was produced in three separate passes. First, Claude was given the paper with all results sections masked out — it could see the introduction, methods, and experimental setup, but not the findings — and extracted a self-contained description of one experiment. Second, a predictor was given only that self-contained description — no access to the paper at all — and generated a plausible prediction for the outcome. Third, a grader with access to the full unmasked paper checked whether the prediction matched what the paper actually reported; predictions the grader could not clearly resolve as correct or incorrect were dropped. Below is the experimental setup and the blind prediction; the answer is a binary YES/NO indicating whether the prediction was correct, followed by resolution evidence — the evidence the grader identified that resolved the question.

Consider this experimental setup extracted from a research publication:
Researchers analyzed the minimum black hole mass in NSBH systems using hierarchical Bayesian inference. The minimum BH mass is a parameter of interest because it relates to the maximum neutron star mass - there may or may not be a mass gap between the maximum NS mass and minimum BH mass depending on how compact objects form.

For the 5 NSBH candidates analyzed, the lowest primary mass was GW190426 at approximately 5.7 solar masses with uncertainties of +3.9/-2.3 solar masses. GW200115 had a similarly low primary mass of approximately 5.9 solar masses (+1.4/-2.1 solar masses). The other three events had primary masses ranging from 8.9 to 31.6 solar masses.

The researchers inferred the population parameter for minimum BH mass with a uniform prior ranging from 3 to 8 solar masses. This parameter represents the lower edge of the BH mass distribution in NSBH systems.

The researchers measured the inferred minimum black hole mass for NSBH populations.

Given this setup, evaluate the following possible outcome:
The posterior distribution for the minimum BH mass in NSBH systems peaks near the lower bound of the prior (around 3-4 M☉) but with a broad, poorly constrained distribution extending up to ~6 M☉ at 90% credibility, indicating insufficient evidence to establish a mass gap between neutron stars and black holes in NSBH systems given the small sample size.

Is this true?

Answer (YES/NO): NO